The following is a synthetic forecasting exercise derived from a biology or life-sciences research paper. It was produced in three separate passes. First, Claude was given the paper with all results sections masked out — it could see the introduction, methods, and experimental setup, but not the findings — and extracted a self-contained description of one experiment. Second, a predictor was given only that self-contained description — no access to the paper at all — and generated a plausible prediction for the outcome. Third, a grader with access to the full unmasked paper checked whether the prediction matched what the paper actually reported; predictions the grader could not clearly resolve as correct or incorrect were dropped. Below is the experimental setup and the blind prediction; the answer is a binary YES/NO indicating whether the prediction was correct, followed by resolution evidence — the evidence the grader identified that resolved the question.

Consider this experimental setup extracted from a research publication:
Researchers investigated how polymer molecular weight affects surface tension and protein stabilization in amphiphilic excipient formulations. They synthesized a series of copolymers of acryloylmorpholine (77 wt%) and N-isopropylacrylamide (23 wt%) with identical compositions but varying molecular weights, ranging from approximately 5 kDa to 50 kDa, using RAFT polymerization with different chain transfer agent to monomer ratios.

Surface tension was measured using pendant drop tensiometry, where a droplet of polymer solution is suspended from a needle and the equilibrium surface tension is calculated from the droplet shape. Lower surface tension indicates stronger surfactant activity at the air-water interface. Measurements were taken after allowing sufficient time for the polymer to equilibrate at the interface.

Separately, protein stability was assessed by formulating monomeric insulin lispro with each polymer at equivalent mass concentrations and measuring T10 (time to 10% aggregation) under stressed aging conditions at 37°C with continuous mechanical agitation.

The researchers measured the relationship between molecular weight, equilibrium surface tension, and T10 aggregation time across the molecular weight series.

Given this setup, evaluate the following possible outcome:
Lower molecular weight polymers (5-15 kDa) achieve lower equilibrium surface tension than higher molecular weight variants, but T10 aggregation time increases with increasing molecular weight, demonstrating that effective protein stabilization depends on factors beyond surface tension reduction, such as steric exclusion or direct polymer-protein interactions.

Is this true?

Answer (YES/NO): NO